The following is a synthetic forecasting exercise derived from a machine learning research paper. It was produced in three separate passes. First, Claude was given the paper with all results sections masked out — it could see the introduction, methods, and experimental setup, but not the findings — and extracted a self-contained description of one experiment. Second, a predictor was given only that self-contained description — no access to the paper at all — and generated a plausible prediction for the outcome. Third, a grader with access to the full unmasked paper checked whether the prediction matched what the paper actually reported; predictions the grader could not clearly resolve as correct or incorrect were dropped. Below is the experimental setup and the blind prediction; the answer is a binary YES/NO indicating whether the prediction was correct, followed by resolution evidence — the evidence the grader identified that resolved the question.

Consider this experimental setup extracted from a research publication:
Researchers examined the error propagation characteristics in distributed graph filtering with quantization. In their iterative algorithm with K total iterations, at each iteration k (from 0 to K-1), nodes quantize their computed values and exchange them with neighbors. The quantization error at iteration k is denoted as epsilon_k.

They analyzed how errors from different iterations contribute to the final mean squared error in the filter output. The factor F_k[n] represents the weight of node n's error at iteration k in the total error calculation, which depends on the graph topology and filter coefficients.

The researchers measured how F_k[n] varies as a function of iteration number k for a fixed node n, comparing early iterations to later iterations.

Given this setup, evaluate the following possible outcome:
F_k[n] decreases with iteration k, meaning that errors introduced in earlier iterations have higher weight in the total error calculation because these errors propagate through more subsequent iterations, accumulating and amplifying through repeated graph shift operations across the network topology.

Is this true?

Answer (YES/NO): YES